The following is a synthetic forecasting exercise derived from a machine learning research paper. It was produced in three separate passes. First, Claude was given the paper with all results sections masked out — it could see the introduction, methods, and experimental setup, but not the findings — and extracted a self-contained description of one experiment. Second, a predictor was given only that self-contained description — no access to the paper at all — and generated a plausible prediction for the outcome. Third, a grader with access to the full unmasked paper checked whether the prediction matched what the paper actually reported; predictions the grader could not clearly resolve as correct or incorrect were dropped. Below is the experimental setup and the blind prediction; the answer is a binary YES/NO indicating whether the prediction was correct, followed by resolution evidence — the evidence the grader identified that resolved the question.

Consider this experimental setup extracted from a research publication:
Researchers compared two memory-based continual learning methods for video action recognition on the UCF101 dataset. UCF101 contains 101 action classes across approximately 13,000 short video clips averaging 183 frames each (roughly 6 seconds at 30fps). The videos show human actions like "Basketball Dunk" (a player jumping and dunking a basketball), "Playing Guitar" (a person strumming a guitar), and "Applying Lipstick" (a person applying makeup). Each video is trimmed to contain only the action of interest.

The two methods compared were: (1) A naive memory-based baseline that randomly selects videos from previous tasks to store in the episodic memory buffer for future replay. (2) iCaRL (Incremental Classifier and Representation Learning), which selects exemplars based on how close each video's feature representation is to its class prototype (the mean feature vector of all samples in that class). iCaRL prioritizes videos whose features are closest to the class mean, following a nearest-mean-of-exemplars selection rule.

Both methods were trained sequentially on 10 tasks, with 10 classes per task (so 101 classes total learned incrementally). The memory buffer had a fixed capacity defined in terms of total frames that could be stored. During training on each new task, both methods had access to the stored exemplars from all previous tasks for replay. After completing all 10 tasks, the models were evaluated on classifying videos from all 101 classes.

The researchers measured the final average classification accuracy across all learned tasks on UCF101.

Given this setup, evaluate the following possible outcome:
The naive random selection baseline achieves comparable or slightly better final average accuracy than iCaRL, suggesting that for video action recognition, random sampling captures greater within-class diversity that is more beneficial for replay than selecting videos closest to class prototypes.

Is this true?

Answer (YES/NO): NO